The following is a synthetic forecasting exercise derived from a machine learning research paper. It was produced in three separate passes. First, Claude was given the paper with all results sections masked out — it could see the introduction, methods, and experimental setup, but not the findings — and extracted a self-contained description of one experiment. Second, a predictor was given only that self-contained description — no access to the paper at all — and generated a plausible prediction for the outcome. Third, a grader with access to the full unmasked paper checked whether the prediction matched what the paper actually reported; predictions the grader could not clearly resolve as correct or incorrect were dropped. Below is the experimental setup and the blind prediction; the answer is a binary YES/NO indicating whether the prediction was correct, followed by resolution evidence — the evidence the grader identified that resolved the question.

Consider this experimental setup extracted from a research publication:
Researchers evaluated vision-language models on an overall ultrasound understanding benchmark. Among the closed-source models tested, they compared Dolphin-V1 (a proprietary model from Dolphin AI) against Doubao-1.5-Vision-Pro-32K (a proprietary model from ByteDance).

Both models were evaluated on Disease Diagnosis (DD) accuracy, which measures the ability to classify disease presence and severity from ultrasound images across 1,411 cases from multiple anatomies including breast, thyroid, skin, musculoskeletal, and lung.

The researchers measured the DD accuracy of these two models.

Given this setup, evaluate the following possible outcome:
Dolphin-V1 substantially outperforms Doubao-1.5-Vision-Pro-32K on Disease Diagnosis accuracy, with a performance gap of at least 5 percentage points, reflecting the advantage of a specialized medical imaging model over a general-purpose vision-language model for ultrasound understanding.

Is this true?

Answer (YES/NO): NO